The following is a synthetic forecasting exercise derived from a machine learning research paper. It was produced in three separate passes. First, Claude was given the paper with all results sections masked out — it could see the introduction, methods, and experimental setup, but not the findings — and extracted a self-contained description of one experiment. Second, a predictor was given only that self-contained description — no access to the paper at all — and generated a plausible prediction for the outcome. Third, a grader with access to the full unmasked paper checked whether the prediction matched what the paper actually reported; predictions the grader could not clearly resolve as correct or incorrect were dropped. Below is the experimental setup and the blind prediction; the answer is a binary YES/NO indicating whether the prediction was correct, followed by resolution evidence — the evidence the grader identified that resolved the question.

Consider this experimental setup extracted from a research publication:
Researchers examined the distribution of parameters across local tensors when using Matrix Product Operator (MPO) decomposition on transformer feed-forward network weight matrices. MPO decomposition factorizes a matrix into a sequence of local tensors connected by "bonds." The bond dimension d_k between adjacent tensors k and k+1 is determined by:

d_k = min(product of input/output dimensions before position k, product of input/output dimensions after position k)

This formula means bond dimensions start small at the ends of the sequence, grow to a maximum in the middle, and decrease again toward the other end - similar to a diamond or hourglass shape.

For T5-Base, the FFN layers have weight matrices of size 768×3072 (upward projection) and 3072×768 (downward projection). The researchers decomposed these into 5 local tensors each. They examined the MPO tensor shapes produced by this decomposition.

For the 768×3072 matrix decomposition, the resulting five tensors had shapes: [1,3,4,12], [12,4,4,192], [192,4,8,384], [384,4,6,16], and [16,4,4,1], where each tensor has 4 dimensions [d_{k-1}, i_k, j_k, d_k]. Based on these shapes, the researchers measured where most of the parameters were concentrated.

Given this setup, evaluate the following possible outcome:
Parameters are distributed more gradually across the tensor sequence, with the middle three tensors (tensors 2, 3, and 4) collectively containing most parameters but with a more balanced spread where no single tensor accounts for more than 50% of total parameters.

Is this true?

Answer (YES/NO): NO